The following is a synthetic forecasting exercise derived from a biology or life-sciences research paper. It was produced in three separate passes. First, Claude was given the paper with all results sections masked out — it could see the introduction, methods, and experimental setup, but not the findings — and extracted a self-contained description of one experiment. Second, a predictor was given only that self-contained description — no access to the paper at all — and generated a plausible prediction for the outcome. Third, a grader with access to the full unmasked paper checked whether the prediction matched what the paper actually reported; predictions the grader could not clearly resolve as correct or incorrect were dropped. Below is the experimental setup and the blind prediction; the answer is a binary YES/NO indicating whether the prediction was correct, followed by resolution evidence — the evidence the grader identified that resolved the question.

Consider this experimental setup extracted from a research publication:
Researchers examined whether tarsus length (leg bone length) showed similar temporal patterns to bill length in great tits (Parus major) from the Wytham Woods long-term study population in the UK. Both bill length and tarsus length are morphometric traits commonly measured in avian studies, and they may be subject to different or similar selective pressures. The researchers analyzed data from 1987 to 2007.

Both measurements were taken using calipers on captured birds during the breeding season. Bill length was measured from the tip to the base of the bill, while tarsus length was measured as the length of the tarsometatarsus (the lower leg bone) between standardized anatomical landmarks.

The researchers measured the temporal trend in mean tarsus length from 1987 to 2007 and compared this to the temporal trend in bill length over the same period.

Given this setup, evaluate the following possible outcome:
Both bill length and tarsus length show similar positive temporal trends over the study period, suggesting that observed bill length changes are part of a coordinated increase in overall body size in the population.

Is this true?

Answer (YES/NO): NO